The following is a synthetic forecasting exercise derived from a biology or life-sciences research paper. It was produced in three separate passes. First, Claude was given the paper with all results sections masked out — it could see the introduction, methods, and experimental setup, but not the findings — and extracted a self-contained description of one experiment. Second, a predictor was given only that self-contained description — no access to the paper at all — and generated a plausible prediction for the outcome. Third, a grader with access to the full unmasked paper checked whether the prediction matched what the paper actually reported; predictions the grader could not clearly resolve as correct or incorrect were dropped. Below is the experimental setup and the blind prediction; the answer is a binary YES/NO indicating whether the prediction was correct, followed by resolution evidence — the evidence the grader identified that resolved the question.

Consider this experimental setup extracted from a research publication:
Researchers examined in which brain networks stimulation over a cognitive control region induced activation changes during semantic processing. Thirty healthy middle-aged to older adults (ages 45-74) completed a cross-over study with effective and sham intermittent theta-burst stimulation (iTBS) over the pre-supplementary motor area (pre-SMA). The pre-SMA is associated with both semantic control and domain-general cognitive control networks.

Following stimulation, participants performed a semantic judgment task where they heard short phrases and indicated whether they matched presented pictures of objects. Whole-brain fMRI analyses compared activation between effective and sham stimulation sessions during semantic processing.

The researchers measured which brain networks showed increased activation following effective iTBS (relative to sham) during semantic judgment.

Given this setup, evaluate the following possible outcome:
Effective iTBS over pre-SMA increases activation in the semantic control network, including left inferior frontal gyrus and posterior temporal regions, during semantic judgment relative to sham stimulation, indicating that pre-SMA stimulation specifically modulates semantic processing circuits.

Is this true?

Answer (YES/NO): NO